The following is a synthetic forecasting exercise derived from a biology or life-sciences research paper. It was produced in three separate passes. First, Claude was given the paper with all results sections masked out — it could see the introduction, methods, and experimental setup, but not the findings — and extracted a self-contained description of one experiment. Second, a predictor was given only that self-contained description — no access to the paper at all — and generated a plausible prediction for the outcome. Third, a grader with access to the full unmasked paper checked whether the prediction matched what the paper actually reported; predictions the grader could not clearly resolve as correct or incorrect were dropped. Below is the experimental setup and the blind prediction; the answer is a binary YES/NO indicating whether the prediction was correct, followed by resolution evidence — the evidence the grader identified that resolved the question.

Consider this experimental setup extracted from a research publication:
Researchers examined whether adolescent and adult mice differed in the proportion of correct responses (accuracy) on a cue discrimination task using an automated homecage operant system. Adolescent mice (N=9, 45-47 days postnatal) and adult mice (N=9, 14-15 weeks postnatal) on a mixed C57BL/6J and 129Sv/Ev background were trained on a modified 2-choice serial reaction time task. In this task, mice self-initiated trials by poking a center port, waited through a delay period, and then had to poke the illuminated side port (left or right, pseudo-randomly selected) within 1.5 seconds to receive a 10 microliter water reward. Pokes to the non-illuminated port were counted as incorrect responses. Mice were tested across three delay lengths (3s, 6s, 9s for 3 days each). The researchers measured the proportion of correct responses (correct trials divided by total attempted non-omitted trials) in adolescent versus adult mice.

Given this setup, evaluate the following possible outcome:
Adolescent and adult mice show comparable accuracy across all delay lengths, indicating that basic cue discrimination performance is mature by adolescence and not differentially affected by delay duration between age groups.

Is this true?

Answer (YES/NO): YES